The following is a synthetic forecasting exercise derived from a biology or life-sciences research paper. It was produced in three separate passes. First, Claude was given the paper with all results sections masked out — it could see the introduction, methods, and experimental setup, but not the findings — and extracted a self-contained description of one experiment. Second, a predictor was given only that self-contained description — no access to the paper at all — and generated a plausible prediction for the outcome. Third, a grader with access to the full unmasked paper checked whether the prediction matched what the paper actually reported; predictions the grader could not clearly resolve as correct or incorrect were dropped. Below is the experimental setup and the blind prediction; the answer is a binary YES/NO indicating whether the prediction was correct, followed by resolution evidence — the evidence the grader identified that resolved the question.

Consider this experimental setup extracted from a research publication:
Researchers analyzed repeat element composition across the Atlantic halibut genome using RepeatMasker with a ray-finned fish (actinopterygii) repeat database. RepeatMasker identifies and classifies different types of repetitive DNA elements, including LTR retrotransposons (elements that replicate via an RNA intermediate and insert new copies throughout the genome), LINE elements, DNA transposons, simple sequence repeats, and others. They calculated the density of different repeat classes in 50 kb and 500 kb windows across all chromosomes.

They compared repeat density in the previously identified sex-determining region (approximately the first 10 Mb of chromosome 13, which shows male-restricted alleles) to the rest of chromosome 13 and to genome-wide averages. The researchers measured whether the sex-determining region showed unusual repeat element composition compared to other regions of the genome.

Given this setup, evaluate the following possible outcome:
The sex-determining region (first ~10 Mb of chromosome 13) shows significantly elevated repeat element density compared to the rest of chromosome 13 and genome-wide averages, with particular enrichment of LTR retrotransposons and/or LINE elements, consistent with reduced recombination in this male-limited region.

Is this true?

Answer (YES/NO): NO